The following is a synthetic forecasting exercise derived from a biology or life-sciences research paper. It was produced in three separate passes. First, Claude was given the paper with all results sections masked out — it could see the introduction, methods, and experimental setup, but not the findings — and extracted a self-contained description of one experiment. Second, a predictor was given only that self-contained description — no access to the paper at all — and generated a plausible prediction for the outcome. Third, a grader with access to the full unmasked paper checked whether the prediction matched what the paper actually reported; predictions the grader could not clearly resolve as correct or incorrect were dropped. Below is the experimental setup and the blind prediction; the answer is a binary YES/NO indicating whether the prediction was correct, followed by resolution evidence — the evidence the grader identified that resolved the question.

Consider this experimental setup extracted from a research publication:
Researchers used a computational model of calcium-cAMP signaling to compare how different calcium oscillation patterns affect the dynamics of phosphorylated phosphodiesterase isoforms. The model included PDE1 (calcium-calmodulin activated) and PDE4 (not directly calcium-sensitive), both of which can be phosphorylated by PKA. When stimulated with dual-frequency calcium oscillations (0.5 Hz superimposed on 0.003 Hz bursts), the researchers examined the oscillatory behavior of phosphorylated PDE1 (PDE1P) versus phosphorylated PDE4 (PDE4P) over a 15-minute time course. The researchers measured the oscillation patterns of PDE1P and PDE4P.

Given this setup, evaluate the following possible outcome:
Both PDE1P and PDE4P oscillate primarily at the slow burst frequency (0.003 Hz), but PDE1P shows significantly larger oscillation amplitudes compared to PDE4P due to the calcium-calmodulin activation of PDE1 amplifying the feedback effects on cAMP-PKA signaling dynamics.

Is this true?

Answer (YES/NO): NO